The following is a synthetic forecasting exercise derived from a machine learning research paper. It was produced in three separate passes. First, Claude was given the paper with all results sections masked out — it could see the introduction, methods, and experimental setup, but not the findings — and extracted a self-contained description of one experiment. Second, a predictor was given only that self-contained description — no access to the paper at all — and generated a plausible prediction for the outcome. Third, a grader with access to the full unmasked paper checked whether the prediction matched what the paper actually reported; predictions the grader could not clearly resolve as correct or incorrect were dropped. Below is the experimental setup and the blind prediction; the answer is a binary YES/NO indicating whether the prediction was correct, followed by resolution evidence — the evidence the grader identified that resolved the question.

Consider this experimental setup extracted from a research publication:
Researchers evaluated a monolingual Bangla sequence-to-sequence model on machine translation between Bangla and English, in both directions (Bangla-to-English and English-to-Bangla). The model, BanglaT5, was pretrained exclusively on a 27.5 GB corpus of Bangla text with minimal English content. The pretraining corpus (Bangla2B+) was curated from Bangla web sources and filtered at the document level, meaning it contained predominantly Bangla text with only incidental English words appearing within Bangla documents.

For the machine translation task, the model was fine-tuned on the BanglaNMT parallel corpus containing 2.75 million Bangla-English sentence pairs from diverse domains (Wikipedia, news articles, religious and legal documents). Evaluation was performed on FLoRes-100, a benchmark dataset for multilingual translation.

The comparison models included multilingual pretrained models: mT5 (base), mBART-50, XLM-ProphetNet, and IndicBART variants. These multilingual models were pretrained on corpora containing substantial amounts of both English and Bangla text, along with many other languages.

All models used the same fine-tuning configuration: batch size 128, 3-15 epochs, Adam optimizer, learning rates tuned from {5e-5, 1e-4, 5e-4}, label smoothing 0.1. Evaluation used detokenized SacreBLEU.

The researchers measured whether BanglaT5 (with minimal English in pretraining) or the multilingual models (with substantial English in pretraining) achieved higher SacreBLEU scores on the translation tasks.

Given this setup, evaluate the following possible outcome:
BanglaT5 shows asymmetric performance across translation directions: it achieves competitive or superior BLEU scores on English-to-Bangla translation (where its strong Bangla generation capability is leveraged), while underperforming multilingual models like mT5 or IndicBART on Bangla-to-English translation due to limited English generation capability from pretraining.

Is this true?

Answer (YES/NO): NO